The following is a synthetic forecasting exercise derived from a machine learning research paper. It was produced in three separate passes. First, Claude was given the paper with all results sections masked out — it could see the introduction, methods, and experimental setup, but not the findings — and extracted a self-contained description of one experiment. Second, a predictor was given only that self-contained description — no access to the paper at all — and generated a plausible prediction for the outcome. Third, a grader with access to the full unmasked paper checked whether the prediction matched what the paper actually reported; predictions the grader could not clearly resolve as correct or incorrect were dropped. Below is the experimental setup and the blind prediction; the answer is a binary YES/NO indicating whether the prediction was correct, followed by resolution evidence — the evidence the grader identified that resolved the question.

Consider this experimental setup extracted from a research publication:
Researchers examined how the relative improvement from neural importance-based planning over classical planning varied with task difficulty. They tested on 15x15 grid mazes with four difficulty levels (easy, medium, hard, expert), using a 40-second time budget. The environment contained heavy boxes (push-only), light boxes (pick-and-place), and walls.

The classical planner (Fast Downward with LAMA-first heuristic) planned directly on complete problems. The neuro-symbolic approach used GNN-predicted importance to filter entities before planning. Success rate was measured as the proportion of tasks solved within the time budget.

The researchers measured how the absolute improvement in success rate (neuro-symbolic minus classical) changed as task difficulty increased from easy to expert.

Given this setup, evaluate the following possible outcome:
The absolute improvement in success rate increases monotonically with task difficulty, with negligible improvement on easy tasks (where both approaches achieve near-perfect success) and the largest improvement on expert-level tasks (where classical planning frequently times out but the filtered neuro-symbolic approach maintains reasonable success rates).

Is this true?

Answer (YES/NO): NO